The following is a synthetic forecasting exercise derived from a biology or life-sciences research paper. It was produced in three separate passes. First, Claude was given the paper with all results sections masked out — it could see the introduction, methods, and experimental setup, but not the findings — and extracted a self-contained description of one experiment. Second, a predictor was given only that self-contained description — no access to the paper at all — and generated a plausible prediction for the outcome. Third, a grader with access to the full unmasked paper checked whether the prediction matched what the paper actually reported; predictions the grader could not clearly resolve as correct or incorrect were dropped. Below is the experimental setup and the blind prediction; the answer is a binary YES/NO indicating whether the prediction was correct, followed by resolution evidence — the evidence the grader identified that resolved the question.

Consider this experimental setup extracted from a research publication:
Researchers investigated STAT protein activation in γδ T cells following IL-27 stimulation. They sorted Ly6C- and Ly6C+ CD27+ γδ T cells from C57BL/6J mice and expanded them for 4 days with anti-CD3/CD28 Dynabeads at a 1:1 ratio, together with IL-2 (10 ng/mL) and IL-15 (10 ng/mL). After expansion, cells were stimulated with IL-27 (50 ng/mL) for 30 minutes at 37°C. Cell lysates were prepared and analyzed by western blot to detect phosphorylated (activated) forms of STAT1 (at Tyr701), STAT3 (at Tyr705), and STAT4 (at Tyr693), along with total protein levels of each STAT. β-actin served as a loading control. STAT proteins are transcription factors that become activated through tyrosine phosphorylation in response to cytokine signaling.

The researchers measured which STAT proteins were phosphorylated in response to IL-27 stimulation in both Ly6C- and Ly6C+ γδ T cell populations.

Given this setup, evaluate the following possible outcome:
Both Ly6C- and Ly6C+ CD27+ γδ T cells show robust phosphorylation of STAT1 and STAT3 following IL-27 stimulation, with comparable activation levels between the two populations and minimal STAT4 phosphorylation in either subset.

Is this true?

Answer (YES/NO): NO